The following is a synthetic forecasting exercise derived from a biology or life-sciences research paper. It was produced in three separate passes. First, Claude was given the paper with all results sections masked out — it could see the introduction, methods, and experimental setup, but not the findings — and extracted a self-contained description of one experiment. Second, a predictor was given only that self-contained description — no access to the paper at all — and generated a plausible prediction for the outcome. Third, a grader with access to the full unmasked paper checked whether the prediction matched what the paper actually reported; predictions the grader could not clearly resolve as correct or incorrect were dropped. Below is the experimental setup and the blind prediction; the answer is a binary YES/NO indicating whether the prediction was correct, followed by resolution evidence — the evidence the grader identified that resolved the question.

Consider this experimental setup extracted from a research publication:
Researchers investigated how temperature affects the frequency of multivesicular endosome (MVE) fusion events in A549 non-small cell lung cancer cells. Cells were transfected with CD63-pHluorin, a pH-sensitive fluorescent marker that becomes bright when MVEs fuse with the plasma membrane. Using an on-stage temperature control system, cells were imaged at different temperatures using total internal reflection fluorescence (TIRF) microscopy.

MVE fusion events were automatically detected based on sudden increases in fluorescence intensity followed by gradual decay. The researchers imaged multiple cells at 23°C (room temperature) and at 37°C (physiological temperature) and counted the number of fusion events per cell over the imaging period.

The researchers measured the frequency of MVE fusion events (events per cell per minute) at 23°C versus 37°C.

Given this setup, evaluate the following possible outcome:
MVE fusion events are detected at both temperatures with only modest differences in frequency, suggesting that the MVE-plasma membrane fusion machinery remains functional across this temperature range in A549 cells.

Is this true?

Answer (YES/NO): NO